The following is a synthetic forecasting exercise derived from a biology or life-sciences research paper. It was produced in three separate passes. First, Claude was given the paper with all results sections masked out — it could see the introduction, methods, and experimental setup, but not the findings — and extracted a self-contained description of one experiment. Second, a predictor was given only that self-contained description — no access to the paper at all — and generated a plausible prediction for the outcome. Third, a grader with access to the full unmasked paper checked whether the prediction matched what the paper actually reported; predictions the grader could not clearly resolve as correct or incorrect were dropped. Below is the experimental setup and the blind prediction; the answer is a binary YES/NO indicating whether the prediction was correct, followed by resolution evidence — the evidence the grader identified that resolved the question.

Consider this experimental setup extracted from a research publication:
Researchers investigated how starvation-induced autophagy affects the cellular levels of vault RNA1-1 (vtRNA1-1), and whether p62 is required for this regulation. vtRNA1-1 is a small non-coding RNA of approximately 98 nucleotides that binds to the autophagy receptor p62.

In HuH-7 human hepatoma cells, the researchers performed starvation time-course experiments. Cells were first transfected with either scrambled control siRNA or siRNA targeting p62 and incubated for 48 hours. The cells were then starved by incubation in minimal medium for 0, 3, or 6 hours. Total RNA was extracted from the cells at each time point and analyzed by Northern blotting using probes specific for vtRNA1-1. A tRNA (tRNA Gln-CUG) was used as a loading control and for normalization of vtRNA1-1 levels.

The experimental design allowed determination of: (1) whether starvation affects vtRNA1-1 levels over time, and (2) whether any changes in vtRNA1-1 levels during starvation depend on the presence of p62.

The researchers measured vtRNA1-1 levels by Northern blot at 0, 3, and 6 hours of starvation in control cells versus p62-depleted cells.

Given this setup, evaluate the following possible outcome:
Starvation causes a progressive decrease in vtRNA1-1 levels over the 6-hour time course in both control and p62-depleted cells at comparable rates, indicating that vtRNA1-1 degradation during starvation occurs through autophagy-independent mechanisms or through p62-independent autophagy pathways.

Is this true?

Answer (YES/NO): YES